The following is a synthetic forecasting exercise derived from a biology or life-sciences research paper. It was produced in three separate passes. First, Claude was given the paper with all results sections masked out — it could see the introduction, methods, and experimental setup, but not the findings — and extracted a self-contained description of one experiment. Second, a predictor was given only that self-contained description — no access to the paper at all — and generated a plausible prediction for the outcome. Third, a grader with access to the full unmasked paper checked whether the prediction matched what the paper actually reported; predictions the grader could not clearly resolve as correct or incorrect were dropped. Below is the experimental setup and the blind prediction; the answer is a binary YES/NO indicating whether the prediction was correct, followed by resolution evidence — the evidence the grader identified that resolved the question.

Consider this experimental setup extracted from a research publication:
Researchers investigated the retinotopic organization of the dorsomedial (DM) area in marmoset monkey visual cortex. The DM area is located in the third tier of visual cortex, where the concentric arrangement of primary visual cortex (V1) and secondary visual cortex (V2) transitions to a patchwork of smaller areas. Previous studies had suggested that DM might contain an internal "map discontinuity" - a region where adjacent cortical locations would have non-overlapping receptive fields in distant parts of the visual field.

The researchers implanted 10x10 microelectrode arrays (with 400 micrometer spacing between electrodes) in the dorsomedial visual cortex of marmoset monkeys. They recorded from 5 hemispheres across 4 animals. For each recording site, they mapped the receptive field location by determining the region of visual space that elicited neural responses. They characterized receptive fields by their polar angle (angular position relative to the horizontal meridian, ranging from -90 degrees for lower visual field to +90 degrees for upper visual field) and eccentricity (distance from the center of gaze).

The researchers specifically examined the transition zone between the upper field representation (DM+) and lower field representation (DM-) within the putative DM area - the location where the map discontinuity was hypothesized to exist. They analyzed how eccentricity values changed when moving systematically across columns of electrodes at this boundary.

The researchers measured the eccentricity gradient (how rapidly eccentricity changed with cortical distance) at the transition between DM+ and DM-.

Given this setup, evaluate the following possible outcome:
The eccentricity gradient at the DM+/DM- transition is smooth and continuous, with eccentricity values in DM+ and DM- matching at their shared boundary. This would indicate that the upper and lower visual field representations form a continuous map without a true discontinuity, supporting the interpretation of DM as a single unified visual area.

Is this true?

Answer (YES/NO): NO